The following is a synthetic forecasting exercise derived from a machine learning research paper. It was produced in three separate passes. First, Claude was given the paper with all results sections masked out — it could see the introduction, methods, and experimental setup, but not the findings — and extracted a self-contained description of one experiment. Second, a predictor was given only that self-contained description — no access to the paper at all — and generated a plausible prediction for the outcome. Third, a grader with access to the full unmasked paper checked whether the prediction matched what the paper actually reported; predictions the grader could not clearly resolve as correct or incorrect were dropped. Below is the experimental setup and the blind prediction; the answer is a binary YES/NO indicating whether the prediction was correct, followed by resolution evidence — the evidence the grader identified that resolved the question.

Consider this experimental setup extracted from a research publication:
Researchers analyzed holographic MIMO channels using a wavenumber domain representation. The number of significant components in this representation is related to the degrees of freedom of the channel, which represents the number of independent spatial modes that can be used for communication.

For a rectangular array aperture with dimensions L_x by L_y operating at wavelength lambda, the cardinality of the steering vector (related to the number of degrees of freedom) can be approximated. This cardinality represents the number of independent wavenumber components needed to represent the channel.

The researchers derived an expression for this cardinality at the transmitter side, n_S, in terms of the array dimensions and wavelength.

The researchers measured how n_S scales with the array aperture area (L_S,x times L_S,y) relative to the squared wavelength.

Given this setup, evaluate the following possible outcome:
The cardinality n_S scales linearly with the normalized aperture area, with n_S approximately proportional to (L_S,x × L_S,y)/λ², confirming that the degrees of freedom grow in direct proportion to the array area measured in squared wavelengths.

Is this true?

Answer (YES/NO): YES